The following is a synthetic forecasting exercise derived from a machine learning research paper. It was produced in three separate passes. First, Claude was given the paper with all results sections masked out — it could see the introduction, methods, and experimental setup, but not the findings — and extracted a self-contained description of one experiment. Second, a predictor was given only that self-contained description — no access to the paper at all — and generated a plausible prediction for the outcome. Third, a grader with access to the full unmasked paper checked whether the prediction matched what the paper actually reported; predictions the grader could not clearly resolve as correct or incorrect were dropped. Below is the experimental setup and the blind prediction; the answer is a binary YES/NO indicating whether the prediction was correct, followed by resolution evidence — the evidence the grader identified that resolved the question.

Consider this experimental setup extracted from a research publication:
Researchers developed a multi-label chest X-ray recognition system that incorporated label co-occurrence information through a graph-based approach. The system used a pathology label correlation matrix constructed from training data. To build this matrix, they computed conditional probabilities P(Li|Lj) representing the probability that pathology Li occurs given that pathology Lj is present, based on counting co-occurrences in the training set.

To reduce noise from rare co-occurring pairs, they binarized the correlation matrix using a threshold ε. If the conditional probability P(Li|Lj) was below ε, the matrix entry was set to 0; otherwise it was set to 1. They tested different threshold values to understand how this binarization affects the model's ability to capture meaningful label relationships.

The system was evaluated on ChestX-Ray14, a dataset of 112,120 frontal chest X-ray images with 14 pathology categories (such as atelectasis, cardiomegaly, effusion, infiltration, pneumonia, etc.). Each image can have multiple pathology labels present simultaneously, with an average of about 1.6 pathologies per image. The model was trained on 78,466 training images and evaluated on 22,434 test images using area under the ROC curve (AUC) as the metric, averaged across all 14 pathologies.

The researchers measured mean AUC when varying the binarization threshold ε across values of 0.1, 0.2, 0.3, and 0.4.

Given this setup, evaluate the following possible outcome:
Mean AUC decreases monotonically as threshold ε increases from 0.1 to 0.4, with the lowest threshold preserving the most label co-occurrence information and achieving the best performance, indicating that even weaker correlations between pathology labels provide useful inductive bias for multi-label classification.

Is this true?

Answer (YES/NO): NO